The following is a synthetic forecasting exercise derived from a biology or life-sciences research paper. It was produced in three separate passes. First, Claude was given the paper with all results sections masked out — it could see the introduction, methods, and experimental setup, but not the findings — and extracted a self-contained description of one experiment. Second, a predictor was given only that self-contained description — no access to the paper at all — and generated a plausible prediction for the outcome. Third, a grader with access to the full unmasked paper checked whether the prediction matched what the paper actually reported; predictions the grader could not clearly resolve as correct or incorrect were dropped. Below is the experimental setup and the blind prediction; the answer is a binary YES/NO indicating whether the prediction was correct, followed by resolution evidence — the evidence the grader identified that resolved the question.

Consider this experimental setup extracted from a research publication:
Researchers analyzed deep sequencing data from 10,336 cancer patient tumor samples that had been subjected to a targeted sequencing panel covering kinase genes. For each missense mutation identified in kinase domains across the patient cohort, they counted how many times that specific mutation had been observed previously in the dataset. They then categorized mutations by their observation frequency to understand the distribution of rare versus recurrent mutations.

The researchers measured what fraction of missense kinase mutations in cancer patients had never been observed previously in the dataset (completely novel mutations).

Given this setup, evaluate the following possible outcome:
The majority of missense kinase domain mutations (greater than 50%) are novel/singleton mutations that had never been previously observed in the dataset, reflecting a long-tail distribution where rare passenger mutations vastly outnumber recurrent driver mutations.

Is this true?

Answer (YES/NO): YES